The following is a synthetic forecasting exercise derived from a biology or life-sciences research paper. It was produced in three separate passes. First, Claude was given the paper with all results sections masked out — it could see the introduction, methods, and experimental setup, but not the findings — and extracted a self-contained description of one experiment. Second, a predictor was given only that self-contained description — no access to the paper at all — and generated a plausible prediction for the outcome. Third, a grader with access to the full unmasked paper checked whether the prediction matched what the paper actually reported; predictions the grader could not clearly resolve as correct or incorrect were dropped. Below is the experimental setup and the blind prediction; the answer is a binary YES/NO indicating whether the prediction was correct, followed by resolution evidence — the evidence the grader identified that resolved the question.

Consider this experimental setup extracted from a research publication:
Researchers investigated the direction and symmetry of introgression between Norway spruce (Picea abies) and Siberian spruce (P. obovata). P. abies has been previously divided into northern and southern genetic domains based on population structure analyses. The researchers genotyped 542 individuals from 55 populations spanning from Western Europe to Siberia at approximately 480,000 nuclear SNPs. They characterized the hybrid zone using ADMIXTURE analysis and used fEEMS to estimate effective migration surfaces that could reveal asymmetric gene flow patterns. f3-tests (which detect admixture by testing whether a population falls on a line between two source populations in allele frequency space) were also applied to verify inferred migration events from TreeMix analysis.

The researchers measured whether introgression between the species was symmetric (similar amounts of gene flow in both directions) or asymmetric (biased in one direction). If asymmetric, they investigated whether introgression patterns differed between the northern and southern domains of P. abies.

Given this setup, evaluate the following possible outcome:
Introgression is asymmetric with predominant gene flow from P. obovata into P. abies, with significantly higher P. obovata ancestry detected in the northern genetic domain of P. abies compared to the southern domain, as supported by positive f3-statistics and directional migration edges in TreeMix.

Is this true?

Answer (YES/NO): NO